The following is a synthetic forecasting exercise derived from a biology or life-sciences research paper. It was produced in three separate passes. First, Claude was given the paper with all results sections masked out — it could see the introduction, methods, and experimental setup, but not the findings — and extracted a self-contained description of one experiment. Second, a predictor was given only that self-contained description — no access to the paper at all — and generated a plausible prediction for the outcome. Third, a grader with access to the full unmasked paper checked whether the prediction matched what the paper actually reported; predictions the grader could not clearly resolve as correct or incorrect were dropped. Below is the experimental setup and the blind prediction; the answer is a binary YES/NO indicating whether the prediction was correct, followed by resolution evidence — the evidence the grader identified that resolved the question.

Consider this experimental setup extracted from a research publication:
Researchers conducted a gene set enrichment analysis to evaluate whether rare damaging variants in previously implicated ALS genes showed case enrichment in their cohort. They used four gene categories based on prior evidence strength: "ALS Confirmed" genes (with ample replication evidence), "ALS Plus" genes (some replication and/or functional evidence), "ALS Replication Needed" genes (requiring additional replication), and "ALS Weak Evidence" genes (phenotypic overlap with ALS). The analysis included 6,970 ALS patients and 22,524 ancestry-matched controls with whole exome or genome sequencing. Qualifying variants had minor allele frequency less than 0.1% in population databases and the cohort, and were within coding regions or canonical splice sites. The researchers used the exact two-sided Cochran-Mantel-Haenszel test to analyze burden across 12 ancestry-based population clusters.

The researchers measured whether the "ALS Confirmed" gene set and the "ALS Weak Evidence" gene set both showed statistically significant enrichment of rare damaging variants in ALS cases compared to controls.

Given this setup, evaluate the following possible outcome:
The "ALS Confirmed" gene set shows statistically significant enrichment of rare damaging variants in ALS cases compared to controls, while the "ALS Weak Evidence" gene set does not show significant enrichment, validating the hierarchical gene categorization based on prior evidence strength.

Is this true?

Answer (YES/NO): YES